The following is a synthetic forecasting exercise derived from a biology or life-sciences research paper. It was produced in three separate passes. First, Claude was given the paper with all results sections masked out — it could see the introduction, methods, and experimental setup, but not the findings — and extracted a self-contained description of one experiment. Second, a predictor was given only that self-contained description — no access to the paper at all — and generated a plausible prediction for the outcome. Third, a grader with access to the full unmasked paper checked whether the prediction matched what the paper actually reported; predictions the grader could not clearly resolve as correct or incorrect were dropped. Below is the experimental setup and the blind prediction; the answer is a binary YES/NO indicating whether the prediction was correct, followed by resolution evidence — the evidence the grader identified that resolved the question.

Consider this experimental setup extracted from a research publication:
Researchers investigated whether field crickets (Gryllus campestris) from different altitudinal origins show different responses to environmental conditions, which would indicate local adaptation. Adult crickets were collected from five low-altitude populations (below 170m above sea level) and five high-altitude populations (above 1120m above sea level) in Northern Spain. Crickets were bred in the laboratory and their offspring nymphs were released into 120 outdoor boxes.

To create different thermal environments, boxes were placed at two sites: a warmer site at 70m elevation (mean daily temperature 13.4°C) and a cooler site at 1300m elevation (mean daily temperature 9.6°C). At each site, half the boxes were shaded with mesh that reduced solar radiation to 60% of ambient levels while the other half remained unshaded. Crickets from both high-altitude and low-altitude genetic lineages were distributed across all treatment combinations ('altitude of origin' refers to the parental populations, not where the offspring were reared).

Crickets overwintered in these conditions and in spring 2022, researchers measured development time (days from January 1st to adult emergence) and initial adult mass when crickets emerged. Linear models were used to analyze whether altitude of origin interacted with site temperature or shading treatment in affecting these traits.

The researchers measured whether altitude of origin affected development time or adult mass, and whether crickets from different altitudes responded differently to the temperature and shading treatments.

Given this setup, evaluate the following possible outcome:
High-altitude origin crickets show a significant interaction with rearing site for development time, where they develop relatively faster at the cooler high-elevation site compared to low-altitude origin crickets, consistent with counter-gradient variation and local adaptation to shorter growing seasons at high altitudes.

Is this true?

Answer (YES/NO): NO